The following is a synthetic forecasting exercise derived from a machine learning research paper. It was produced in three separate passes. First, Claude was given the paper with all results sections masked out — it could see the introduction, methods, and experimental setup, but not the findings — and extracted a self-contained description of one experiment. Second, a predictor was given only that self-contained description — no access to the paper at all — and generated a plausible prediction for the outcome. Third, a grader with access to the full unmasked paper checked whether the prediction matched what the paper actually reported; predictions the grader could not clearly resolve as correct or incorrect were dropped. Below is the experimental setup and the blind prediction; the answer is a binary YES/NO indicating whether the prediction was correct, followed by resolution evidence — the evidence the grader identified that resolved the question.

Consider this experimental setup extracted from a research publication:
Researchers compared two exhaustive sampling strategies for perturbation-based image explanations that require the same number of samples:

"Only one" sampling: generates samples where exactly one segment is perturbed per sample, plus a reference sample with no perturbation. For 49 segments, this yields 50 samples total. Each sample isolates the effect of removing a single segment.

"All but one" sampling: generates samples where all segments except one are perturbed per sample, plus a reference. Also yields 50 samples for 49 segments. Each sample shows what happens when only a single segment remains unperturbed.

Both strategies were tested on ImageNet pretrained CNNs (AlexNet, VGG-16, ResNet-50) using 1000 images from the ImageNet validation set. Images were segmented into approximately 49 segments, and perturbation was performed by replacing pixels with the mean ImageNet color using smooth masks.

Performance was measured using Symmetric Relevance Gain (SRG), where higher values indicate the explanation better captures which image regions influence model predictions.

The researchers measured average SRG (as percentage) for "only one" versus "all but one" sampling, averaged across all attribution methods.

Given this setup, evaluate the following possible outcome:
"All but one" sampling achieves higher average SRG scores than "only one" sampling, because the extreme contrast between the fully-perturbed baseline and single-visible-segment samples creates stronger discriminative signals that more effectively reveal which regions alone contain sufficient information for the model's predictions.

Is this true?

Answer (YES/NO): YES